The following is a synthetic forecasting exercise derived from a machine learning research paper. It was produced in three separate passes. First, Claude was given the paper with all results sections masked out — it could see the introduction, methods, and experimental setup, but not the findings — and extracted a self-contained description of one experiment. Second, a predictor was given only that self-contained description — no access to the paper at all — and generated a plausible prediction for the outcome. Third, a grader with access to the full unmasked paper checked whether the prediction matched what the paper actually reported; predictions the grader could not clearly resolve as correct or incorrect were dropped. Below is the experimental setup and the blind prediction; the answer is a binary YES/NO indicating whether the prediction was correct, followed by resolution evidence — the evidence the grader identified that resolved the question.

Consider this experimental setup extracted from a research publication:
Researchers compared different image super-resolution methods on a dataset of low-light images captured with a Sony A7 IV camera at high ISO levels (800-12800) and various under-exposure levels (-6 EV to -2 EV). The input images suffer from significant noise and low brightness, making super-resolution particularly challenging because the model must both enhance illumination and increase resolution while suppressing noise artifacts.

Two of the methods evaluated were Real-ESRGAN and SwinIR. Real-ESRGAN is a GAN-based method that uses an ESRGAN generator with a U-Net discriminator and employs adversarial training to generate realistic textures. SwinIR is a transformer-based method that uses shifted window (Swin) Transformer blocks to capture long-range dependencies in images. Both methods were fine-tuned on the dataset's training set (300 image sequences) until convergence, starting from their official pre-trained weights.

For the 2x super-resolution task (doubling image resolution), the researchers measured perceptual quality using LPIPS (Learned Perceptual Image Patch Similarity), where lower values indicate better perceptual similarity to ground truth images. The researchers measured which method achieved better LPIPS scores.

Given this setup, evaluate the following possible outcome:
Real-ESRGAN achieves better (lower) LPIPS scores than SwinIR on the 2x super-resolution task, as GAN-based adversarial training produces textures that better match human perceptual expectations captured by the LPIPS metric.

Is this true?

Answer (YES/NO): YES